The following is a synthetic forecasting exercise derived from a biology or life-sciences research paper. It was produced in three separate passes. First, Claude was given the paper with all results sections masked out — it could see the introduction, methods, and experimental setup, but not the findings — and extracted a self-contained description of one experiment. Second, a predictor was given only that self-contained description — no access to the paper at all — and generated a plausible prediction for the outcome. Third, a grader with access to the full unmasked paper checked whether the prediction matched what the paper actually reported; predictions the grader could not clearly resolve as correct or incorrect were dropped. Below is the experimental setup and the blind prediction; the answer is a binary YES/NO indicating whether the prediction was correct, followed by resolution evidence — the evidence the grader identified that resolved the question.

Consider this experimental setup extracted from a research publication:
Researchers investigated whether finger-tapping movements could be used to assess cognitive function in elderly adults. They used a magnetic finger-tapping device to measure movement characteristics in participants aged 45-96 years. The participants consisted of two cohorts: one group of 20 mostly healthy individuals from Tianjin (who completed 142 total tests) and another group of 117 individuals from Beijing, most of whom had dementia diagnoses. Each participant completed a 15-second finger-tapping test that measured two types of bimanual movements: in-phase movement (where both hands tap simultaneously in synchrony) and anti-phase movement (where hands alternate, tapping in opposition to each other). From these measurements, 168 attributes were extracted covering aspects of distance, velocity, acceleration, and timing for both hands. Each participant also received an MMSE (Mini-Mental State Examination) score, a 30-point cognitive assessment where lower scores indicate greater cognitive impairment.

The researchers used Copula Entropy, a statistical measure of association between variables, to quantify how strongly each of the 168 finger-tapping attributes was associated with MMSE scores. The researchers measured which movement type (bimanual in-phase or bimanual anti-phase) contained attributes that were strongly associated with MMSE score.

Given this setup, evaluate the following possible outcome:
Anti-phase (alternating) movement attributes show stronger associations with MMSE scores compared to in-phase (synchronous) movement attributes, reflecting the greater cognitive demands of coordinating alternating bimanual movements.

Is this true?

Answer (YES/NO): NO